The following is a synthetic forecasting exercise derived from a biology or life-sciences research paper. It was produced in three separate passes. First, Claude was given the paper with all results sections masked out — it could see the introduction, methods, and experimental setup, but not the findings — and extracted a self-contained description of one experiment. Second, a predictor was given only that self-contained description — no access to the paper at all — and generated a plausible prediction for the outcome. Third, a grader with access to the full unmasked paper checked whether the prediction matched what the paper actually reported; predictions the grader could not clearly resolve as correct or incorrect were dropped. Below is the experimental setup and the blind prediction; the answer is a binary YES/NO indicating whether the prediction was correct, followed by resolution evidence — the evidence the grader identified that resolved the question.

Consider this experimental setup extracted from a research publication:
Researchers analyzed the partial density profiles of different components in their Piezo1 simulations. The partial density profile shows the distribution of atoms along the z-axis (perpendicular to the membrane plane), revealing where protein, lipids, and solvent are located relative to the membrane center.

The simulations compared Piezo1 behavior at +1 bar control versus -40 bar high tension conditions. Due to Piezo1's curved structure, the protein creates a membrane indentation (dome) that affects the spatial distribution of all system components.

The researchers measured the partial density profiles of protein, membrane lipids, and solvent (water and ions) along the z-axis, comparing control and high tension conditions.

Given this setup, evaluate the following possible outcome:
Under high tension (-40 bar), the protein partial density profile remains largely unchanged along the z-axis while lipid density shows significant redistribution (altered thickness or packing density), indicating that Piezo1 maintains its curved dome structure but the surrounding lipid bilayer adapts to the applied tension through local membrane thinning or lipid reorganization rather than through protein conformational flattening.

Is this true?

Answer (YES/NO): NO